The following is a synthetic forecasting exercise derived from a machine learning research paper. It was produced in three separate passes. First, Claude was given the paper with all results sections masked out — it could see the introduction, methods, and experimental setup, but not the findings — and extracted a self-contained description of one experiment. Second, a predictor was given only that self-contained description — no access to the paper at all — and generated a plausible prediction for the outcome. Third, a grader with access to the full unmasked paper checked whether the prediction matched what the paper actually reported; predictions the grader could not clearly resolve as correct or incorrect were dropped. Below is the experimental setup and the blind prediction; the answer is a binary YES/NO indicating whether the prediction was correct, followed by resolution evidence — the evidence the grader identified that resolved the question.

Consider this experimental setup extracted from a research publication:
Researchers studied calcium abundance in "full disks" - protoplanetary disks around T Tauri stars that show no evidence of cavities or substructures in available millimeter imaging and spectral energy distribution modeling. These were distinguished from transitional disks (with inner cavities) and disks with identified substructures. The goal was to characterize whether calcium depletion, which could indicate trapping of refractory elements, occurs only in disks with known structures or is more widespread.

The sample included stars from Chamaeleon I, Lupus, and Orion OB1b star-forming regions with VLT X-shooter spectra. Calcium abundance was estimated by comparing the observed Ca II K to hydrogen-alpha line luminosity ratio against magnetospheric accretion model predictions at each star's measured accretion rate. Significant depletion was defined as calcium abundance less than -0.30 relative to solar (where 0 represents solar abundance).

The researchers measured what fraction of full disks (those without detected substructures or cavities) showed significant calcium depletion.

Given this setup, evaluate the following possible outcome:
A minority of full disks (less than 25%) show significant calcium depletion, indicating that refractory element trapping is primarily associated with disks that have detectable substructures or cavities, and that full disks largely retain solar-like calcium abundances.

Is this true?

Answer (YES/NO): NO